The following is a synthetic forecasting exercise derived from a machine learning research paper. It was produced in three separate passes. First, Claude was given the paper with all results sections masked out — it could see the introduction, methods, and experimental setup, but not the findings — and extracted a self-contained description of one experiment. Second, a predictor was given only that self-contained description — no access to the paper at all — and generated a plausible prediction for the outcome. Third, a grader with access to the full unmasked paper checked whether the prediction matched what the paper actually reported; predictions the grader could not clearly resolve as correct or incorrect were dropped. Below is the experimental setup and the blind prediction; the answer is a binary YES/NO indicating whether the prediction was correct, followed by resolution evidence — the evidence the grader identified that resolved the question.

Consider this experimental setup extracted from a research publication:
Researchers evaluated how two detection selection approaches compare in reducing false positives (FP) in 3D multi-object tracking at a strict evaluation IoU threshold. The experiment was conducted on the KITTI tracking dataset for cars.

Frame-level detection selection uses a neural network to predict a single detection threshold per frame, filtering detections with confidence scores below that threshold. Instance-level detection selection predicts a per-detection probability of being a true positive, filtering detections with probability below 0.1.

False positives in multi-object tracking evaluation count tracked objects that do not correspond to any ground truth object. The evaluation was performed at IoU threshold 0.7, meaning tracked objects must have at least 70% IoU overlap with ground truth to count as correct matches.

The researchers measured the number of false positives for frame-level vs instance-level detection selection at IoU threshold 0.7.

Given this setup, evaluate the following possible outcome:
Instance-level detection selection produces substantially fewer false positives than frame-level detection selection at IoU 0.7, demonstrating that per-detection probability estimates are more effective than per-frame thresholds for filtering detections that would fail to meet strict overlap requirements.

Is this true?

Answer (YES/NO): YES